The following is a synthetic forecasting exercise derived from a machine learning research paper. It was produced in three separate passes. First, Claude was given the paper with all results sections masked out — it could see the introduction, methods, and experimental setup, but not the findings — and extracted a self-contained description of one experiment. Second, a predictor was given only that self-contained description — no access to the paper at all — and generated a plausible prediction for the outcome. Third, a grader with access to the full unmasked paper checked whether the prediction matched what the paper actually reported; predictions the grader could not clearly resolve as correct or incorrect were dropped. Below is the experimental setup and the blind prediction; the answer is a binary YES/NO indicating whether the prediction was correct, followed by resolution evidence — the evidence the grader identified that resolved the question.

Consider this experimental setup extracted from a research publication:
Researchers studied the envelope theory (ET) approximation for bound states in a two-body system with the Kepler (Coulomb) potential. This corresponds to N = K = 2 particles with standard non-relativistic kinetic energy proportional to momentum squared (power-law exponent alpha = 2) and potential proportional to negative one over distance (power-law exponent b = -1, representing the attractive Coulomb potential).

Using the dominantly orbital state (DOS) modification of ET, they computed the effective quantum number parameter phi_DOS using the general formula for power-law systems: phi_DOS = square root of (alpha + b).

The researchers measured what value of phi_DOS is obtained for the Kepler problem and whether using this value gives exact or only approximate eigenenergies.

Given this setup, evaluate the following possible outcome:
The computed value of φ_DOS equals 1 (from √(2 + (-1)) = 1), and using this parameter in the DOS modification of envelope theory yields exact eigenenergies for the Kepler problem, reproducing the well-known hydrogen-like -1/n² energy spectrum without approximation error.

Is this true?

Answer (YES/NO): YES